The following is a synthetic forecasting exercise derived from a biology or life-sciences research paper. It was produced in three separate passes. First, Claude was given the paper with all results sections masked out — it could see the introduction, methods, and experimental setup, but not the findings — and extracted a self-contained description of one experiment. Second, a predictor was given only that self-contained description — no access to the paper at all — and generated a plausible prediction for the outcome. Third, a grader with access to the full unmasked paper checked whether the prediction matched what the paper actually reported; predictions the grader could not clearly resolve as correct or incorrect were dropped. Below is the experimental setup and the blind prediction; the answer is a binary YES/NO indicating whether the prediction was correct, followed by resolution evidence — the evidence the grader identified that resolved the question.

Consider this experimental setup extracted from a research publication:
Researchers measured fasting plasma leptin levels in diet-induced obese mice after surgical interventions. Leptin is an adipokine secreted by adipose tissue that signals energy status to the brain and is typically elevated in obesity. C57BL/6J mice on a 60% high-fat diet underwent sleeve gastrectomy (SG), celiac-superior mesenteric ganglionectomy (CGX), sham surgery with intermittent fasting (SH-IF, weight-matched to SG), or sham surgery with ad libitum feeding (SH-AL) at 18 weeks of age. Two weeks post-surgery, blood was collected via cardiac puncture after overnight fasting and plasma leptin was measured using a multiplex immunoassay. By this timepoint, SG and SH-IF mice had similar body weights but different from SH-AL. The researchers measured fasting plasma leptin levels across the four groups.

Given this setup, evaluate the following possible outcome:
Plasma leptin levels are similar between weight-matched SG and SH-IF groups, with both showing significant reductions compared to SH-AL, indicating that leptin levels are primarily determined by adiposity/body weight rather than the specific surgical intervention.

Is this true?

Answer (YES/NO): NO